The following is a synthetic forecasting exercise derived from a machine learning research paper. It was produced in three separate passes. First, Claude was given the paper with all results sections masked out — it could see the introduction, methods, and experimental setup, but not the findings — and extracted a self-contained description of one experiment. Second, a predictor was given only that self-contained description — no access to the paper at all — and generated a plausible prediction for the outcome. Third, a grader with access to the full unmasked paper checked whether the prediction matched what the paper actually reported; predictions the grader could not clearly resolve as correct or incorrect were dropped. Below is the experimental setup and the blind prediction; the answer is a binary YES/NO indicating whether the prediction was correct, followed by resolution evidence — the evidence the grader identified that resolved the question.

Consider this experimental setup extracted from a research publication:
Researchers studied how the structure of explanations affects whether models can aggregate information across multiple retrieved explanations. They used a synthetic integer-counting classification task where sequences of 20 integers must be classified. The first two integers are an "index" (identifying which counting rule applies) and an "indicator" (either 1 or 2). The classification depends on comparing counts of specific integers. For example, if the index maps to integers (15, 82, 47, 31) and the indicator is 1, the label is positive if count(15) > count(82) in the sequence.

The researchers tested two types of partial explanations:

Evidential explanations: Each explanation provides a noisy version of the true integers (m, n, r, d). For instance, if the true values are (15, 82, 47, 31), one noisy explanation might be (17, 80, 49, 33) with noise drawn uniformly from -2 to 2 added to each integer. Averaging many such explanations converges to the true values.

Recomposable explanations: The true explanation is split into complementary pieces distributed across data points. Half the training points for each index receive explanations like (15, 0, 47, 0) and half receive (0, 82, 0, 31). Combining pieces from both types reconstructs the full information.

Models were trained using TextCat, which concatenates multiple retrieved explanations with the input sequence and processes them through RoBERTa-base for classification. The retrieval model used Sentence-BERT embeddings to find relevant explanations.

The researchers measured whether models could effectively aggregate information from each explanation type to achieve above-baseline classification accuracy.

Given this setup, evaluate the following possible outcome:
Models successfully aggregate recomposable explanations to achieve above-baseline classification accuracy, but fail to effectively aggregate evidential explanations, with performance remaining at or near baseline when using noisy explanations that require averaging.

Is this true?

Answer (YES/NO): NO